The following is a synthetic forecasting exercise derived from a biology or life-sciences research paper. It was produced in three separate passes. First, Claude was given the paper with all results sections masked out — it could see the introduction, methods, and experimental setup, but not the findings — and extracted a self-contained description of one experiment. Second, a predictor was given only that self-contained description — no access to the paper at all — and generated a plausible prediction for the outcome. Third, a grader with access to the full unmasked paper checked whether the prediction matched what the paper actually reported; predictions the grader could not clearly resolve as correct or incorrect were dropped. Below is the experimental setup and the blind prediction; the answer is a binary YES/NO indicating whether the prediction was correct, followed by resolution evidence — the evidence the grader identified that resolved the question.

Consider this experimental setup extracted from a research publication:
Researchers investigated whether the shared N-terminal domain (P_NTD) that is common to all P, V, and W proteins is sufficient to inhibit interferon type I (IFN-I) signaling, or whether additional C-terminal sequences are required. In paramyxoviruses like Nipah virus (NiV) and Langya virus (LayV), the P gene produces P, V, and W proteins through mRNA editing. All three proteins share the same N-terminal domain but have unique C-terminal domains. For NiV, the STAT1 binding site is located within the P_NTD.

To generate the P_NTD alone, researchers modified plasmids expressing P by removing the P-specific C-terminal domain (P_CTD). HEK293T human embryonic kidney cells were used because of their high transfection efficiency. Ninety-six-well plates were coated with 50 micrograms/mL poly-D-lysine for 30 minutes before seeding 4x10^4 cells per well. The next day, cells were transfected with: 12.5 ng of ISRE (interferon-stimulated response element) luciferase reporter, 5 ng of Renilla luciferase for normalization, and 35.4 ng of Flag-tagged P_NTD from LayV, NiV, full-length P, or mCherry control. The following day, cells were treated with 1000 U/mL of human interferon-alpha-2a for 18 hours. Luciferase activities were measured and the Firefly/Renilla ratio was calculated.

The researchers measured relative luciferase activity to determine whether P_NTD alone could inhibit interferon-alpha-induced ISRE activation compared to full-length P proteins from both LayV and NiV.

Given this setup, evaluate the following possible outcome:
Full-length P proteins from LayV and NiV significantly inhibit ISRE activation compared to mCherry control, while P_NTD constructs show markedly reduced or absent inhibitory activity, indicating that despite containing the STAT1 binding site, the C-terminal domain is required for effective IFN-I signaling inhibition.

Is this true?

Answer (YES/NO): NO